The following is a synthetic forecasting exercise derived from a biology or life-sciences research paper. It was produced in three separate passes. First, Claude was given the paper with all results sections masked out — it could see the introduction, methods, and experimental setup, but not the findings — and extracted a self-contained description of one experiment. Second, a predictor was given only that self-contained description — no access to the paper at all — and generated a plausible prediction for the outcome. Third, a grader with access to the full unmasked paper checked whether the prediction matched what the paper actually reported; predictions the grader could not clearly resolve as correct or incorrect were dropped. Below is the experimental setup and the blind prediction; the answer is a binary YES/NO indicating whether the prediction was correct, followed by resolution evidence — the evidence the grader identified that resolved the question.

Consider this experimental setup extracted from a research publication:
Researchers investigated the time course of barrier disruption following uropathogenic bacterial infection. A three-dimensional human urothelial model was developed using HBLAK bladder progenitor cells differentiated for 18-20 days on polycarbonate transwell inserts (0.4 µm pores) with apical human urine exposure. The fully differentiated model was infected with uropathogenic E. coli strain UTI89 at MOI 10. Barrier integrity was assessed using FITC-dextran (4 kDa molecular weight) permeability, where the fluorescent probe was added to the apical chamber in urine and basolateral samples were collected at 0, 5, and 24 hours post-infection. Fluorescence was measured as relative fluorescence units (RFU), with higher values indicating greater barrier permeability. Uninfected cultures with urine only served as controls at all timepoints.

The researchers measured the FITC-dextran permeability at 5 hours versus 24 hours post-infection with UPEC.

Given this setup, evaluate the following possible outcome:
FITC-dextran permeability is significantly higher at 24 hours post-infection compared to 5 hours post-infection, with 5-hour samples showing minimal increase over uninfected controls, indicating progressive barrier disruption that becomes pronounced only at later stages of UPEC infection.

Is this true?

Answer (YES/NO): YES